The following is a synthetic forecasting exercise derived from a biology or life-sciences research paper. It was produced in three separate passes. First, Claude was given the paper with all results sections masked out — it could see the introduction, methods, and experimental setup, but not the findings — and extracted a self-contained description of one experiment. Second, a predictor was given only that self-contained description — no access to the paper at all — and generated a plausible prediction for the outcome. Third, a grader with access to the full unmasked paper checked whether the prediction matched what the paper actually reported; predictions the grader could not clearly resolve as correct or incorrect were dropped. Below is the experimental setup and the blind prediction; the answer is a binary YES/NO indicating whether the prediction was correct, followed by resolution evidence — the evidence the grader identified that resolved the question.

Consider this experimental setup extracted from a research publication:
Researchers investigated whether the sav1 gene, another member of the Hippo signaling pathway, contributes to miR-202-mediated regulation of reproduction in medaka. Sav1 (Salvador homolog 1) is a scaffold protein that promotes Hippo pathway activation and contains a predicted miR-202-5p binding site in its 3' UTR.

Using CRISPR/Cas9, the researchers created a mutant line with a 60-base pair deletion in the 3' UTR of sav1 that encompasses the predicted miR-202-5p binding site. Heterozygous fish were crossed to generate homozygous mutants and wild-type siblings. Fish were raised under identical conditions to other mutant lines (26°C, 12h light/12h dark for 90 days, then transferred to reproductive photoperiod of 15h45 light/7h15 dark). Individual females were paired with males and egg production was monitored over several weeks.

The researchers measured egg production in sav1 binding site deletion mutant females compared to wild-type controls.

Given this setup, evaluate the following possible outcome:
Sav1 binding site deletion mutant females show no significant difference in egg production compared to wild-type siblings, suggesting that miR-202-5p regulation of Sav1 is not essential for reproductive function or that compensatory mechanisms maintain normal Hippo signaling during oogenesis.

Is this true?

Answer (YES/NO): YES